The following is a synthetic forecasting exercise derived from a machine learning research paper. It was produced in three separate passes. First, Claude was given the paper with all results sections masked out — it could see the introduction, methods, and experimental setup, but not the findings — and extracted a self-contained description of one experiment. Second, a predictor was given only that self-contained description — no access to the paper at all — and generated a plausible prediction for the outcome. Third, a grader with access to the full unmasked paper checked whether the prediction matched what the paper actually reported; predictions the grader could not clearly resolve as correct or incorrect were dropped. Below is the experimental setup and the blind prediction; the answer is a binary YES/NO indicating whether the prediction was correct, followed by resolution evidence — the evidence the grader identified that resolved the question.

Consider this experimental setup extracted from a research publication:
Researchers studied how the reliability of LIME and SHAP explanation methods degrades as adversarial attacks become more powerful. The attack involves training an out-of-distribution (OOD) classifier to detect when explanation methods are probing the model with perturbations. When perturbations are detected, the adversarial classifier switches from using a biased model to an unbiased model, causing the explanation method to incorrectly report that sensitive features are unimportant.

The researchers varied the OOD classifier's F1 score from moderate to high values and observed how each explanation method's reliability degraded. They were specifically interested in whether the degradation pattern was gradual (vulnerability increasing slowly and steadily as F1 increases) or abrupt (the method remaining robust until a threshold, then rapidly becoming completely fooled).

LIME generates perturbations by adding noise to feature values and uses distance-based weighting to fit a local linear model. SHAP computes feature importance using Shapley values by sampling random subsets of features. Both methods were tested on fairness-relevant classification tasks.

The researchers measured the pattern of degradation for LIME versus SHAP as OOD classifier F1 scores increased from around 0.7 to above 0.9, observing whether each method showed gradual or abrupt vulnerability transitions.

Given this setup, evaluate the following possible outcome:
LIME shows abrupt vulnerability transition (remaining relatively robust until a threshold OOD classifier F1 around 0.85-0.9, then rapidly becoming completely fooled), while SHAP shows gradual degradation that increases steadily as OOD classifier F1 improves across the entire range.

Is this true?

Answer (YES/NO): NO